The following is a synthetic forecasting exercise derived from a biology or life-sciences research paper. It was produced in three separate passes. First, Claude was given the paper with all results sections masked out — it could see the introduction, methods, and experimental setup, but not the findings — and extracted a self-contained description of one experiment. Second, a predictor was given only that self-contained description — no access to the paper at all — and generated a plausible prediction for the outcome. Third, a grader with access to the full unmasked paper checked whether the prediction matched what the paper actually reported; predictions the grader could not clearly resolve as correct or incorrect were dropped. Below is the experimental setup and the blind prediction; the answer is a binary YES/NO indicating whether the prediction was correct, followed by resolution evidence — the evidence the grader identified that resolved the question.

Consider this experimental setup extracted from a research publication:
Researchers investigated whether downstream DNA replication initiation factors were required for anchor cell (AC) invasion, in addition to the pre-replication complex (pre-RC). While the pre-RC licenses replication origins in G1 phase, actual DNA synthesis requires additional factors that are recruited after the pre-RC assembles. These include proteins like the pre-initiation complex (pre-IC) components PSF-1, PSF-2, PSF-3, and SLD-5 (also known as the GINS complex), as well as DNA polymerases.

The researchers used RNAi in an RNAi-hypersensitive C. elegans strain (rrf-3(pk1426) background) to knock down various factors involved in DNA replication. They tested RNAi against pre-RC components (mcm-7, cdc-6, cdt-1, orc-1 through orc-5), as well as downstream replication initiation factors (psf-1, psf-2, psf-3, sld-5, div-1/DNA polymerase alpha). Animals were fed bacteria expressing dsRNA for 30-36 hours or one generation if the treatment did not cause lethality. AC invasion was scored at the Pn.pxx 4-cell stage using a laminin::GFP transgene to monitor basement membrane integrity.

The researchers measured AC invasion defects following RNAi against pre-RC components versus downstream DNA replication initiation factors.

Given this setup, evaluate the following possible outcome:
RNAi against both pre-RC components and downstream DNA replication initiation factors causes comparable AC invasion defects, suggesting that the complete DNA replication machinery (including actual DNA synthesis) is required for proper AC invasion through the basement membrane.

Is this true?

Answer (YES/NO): NO